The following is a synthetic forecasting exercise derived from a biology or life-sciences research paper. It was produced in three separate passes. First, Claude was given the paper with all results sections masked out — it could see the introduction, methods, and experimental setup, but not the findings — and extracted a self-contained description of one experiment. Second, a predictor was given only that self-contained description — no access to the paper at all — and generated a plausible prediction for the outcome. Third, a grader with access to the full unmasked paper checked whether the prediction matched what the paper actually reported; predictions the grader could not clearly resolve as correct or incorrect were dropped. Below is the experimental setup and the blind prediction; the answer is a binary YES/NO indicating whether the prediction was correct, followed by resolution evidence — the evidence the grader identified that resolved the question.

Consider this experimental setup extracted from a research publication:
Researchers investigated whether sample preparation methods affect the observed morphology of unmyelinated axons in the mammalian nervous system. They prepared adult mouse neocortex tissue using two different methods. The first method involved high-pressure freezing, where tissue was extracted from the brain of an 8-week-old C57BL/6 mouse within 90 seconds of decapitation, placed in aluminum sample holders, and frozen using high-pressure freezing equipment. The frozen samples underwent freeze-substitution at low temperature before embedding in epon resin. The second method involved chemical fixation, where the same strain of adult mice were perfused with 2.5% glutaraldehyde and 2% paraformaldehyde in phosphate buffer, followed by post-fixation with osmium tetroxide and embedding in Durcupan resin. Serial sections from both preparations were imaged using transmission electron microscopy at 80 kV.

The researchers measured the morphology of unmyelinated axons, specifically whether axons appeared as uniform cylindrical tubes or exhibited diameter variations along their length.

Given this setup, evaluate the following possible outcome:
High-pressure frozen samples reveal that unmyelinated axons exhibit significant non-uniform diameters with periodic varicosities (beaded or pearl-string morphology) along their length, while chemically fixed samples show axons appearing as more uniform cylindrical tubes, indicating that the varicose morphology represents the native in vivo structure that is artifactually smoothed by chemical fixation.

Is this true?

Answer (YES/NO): YES